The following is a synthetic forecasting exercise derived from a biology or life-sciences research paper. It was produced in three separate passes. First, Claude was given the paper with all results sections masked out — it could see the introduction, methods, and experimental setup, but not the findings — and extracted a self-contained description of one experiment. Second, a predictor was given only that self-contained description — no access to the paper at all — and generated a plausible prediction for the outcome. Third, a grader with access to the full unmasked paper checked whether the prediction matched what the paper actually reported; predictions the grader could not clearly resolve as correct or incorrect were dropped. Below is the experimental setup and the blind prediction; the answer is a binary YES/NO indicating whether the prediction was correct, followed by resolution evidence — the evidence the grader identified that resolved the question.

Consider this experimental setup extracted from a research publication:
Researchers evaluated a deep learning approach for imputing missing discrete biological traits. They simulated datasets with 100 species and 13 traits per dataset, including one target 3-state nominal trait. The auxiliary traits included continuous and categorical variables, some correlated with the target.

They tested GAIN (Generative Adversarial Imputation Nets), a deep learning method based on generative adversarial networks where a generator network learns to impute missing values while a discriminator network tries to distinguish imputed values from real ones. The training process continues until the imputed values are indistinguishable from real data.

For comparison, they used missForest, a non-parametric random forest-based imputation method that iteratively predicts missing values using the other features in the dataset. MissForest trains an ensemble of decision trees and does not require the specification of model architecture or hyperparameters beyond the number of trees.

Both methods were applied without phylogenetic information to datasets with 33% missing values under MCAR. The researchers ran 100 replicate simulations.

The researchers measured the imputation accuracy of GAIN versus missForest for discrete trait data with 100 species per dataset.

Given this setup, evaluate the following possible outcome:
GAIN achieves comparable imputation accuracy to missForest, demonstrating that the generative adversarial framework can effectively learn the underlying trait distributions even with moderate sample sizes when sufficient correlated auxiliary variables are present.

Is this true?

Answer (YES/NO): NO